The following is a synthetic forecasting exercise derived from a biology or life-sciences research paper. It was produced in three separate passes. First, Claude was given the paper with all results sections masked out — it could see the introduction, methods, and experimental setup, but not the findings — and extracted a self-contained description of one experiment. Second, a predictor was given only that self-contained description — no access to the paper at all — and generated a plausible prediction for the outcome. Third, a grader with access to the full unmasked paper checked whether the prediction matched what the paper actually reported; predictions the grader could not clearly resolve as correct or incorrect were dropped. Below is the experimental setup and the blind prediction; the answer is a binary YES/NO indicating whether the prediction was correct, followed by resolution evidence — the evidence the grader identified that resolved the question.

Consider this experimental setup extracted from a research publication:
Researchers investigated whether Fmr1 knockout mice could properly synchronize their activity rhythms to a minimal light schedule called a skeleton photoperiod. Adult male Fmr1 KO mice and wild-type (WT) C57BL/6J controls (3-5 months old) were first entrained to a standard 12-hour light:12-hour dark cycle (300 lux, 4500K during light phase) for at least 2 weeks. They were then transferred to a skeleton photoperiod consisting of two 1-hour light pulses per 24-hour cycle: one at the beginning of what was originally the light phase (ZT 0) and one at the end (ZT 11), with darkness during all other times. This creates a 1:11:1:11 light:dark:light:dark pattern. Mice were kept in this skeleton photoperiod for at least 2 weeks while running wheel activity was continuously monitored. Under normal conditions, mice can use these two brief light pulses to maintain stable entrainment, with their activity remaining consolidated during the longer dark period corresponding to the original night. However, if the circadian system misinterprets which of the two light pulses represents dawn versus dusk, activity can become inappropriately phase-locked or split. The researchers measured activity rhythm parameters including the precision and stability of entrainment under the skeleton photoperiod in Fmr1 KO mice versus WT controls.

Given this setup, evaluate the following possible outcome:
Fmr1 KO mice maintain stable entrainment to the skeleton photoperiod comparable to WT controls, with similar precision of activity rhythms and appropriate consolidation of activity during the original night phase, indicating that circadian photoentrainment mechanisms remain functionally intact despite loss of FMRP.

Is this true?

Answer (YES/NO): NO